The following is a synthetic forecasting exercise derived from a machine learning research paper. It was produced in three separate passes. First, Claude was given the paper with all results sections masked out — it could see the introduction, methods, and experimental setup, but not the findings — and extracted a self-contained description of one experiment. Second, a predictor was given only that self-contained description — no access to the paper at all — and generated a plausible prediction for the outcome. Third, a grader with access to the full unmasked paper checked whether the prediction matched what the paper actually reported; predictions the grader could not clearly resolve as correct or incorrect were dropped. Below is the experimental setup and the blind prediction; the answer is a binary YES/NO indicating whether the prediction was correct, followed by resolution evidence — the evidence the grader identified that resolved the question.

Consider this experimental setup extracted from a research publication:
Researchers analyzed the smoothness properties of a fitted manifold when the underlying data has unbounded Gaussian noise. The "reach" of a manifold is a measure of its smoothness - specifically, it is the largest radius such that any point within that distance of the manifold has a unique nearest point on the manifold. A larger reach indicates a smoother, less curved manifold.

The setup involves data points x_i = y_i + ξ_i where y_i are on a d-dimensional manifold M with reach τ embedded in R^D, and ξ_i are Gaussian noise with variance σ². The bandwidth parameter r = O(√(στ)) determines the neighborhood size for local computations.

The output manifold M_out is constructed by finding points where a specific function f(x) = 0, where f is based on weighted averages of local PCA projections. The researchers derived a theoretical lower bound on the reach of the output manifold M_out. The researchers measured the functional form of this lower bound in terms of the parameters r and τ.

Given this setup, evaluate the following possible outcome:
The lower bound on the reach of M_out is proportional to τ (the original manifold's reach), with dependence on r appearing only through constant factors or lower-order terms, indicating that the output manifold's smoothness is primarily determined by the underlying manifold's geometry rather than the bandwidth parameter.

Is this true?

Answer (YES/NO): NO